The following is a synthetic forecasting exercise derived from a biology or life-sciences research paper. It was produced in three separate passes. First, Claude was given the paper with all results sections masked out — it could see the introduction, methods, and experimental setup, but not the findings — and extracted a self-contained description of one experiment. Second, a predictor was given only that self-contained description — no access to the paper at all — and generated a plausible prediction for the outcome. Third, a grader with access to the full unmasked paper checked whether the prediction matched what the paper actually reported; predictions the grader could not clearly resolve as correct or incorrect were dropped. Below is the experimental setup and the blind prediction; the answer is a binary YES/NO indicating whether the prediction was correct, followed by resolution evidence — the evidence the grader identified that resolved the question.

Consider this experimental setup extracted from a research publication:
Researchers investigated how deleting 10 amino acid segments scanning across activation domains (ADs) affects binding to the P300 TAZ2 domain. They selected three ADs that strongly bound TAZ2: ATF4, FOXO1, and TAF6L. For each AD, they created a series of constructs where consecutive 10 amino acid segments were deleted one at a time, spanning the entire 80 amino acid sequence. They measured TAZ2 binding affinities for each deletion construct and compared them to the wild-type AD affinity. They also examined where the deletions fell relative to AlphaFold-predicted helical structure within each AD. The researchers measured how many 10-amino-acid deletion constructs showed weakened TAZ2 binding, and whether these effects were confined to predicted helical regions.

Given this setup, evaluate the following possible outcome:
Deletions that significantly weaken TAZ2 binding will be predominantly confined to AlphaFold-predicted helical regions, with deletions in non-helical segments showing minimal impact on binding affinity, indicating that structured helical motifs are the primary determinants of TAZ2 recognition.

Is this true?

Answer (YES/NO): NO